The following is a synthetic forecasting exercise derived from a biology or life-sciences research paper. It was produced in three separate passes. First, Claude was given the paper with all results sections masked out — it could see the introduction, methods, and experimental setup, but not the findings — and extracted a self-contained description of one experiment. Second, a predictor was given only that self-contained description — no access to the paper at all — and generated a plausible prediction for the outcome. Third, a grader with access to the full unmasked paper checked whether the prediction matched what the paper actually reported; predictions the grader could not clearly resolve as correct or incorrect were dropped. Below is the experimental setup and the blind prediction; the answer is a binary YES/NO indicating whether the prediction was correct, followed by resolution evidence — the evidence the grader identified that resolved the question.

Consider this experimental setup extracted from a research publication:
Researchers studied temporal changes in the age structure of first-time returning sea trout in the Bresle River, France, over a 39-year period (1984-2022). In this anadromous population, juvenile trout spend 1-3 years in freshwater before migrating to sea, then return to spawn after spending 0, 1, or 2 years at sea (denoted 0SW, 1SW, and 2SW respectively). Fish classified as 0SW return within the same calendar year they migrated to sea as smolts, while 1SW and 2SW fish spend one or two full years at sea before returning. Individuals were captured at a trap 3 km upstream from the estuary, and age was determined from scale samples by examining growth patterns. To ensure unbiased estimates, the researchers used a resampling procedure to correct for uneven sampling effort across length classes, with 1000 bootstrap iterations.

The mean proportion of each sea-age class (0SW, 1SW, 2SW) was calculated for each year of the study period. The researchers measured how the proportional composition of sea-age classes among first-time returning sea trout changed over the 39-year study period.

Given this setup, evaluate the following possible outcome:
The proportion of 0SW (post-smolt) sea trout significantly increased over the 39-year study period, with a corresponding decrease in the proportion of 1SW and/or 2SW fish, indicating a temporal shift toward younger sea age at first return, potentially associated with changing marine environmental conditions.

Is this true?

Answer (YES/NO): YES